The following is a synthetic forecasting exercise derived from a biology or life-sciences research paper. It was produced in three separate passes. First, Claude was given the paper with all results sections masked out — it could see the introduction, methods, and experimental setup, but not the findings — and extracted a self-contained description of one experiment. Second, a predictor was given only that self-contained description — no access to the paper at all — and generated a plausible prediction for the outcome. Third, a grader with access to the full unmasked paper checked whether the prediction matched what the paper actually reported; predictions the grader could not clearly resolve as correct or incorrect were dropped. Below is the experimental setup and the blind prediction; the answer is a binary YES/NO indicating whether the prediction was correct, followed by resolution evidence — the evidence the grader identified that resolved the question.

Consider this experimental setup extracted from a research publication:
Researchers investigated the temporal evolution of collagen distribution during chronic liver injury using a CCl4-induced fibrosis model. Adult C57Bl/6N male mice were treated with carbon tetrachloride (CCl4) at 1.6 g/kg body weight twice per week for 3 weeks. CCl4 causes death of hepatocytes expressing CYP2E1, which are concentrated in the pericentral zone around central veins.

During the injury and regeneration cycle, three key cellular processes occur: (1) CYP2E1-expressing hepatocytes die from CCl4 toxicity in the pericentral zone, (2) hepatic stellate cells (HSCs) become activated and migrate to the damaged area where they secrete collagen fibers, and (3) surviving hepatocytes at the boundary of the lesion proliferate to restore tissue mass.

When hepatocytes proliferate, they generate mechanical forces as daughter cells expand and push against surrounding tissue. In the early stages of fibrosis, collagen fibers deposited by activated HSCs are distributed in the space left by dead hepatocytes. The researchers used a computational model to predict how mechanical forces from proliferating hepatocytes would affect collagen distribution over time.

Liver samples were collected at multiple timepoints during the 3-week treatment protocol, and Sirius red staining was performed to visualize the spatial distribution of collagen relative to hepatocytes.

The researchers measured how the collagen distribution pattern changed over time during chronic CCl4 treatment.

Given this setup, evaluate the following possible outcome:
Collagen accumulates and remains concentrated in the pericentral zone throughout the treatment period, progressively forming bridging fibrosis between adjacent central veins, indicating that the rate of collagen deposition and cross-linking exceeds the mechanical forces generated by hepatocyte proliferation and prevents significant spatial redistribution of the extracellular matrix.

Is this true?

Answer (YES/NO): NO